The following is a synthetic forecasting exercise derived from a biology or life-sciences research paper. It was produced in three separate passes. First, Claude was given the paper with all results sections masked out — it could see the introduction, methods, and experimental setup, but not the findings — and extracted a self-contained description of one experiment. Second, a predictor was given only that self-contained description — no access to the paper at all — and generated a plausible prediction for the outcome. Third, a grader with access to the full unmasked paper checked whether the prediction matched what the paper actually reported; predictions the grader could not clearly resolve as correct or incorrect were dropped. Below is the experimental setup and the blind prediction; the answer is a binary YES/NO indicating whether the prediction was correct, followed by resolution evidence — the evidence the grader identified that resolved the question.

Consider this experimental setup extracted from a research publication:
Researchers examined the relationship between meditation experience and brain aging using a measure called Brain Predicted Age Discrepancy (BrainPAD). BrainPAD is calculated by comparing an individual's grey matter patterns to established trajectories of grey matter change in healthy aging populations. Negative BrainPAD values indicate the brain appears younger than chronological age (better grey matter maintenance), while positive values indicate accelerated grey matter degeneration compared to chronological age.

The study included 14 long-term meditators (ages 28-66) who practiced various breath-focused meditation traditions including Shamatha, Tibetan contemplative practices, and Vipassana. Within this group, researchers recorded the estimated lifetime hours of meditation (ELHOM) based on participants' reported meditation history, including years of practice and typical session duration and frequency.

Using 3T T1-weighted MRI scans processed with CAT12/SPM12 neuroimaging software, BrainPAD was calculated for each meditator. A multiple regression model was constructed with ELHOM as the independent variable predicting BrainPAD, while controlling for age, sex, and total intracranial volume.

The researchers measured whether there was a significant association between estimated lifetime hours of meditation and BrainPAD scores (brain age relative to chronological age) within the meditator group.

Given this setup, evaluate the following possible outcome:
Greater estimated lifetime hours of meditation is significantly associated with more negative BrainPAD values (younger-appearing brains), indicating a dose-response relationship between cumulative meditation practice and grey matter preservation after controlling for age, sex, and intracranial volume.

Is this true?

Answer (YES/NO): NO